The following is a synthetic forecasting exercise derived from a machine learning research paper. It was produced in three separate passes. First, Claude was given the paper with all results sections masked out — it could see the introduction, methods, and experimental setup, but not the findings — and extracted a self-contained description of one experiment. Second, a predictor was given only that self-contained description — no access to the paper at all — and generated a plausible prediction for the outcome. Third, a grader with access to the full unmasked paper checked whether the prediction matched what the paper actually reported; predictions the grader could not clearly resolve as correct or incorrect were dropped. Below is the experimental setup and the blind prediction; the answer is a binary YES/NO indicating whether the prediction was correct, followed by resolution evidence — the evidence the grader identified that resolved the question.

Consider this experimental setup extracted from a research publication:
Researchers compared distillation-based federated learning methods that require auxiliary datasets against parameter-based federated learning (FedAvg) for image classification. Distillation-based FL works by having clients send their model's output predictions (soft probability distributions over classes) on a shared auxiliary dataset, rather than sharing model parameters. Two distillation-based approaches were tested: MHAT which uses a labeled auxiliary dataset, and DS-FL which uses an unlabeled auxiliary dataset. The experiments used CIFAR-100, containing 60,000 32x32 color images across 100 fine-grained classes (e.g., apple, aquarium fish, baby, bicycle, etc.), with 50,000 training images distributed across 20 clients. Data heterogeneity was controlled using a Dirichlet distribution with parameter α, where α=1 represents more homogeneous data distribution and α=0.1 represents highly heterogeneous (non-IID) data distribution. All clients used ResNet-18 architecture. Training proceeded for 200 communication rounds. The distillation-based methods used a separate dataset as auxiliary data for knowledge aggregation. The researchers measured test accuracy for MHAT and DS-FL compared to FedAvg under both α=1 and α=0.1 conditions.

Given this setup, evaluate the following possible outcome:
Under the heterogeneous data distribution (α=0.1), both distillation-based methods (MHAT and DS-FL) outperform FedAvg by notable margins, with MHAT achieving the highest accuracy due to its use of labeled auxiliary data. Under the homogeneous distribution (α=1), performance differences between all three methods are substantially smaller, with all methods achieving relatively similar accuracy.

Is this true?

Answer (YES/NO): NO